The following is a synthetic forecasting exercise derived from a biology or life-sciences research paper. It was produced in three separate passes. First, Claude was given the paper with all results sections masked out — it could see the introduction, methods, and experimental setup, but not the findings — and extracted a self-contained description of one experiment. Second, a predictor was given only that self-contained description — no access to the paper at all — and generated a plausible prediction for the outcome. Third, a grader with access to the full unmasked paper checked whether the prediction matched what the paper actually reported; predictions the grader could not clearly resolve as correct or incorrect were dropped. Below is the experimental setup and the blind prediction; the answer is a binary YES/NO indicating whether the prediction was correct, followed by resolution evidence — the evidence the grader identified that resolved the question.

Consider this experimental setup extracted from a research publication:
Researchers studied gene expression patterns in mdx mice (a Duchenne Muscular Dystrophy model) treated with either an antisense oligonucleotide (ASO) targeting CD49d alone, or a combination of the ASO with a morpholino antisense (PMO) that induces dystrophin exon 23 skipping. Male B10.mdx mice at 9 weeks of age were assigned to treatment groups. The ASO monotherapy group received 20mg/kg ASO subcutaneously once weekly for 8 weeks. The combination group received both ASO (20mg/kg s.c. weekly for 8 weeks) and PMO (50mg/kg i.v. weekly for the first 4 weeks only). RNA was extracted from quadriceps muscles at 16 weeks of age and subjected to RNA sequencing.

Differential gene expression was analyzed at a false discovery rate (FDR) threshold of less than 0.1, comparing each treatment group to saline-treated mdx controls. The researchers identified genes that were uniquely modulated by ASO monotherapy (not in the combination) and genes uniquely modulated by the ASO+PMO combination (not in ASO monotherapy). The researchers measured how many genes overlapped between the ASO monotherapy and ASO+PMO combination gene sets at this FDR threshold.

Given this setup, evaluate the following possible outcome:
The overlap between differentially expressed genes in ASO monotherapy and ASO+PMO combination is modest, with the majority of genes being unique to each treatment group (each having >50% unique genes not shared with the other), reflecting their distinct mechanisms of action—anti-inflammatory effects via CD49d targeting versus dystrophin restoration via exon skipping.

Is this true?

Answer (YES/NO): YES